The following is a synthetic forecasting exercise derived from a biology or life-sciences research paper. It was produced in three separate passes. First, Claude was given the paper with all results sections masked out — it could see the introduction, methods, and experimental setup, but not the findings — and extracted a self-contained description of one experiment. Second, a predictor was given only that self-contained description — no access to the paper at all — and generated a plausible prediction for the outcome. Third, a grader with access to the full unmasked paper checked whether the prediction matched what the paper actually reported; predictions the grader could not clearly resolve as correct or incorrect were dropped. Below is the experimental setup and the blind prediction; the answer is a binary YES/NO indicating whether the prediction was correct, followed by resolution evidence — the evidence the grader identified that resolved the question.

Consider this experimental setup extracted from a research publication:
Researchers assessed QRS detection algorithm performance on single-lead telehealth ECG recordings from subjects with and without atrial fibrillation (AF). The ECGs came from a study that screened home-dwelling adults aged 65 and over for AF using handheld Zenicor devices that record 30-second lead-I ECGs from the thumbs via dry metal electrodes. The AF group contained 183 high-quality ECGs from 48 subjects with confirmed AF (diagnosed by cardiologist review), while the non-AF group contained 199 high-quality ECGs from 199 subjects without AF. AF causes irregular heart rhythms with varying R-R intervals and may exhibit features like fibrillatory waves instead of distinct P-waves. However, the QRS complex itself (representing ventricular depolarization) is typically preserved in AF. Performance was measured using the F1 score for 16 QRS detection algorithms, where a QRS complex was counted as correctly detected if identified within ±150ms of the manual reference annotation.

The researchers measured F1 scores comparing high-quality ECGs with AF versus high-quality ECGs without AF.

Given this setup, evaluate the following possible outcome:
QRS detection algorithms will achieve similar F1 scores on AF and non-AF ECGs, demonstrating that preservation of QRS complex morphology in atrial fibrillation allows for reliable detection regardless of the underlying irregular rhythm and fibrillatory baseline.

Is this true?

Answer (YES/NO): YES